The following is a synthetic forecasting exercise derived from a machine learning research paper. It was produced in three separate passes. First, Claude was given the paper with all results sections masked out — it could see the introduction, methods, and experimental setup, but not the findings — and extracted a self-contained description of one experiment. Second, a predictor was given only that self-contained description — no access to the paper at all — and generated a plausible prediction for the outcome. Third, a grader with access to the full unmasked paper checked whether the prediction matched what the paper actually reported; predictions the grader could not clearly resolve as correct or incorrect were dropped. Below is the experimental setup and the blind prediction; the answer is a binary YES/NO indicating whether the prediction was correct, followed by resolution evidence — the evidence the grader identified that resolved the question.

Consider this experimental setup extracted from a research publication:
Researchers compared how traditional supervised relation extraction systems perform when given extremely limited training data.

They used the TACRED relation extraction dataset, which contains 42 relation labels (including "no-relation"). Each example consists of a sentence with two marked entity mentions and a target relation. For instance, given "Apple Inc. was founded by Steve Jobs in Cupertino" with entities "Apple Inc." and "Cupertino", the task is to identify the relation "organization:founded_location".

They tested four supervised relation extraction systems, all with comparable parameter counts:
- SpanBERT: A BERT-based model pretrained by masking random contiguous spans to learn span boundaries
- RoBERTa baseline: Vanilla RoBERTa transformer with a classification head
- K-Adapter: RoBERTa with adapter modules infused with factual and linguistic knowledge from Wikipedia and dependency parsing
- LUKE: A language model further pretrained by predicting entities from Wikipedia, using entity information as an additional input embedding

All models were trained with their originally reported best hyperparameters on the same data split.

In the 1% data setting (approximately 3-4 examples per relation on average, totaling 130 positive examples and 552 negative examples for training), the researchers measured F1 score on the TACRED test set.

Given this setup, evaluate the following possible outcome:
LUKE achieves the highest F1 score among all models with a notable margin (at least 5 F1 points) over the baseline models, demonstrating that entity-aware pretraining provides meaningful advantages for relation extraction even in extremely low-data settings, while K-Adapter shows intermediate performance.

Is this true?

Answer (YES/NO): YES